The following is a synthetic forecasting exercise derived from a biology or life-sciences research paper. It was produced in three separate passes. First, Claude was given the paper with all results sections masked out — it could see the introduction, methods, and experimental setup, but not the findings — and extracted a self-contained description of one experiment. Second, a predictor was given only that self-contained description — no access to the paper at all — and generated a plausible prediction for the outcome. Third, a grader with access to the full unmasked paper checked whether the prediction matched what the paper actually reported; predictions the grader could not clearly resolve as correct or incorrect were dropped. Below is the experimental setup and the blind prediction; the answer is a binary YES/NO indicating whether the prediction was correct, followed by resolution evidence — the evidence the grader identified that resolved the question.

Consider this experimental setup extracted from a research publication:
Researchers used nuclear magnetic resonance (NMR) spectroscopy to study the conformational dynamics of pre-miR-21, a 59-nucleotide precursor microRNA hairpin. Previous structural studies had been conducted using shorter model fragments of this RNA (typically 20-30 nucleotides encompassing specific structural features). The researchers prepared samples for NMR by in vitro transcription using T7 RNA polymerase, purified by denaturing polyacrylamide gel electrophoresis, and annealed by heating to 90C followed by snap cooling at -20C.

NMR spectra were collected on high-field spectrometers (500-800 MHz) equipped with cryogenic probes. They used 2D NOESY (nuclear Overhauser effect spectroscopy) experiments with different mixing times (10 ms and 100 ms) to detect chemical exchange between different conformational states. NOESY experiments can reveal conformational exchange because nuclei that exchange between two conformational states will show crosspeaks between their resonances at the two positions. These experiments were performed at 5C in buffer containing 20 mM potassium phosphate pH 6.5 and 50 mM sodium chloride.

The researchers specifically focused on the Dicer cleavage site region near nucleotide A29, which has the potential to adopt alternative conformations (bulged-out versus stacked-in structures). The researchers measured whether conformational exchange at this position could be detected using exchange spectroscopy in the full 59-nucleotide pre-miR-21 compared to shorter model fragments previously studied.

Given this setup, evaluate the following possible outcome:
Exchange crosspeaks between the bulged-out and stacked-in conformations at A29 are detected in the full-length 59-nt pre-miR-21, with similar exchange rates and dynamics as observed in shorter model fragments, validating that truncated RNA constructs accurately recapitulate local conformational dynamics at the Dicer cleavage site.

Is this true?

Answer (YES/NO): NO